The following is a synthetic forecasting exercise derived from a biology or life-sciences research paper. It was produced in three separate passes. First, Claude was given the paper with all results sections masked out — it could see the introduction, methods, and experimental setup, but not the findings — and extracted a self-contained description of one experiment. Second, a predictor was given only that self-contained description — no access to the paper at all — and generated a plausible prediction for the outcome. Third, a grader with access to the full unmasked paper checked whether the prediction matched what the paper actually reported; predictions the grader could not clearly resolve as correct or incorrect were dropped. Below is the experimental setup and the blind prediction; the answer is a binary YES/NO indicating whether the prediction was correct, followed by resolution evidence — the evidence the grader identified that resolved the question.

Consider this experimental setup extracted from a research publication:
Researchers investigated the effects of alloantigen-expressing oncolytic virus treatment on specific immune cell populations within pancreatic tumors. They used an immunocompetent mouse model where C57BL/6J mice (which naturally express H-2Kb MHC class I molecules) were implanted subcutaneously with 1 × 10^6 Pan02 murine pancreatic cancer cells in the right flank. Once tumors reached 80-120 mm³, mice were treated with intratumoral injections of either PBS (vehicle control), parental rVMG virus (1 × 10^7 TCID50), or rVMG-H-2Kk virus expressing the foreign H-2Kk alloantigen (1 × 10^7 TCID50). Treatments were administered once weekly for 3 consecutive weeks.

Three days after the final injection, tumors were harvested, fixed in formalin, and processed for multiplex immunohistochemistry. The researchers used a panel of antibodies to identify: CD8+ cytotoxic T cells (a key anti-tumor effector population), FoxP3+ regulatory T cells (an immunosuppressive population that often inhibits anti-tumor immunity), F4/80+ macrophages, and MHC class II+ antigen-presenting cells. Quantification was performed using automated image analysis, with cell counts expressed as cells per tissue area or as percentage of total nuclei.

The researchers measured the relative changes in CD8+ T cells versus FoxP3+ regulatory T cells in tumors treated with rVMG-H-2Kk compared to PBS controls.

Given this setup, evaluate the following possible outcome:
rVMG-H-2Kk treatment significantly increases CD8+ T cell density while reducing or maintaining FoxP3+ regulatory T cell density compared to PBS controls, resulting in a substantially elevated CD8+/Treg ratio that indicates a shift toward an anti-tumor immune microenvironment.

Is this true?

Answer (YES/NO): NO